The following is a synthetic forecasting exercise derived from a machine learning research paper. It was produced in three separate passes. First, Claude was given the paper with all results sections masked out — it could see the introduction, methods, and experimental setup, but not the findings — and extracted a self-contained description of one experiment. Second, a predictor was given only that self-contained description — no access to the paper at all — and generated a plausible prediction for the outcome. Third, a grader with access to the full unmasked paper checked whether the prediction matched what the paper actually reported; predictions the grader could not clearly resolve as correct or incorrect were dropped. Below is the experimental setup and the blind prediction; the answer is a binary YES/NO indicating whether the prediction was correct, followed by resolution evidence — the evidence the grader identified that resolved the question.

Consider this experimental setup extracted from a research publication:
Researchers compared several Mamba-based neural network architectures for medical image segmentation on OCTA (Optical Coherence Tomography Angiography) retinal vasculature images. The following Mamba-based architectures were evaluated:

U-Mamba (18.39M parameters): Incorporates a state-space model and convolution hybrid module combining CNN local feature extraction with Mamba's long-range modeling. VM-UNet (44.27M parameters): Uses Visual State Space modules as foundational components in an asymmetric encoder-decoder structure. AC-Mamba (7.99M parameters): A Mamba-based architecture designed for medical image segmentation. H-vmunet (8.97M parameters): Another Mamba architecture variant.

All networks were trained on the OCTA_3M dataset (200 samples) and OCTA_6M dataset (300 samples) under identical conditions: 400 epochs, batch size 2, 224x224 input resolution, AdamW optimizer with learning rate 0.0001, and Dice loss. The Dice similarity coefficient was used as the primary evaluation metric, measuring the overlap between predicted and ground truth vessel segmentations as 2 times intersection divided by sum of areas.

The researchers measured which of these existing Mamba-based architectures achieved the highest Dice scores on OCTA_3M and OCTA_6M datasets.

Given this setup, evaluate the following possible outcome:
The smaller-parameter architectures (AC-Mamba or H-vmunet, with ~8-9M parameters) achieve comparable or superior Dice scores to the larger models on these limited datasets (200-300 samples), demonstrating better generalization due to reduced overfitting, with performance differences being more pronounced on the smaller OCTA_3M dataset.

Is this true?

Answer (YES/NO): NO